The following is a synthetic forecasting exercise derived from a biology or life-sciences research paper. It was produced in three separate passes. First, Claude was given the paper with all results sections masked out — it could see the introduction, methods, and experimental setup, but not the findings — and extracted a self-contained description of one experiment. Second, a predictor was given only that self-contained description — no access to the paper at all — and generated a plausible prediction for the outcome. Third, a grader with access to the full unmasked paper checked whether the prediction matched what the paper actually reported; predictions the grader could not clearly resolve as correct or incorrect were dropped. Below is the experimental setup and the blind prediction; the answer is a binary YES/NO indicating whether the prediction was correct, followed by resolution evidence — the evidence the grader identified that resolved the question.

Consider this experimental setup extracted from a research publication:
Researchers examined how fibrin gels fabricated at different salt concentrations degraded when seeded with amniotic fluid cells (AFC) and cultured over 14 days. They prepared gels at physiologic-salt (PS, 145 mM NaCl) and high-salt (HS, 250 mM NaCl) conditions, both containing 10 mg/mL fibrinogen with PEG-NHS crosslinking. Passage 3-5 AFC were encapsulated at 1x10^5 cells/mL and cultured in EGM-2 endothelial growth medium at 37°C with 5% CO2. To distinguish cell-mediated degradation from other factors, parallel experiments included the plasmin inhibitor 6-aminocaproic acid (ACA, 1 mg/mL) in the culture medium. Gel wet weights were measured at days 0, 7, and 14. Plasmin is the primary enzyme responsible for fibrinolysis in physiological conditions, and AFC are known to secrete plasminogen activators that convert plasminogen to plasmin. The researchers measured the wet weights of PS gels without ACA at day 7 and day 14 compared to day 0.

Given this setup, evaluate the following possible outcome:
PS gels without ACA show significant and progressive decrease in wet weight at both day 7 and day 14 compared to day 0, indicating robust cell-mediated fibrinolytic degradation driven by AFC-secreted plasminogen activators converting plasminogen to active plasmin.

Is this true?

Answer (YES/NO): YES